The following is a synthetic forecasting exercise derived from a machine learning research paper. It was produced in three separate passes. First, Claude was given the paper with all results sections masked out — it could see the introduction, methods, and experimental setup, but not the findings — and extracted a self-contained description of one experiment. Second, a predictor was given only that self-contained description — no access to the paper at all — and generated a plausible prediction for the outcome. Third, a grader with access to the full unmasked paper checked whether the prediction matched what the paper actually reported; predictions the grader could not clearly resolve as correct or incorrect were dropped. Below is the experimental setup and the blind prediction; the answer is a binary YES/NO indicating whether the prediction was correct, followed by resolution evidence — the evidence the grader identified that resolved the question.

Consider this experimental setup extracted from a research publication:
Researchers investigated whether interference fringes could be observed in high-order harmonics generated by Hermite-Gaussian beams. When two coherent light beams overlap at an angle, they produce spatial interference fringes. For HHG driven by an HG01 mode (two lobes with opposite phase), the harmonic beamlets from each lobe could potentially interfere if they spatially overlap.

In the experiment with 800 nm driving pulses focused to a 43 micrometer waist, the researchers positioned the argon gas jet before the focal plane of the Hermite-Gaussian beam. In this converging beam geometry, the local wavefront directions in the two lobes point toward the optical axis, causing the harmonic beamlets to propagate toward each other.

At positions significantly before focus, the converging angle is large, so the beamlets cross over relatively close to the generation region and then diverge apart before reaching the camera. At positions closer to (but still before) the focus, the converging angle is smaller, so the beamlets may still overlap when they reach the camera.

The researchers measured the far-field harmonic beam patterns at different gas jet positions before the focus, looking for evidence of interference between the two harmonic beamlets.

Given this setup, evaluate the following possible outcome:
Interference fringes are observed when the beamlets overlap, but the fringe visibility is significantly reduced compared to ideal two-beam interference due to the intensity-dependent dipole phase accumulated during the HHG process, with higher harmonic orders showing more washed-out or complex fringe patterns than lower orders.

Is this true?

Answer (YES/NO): NO